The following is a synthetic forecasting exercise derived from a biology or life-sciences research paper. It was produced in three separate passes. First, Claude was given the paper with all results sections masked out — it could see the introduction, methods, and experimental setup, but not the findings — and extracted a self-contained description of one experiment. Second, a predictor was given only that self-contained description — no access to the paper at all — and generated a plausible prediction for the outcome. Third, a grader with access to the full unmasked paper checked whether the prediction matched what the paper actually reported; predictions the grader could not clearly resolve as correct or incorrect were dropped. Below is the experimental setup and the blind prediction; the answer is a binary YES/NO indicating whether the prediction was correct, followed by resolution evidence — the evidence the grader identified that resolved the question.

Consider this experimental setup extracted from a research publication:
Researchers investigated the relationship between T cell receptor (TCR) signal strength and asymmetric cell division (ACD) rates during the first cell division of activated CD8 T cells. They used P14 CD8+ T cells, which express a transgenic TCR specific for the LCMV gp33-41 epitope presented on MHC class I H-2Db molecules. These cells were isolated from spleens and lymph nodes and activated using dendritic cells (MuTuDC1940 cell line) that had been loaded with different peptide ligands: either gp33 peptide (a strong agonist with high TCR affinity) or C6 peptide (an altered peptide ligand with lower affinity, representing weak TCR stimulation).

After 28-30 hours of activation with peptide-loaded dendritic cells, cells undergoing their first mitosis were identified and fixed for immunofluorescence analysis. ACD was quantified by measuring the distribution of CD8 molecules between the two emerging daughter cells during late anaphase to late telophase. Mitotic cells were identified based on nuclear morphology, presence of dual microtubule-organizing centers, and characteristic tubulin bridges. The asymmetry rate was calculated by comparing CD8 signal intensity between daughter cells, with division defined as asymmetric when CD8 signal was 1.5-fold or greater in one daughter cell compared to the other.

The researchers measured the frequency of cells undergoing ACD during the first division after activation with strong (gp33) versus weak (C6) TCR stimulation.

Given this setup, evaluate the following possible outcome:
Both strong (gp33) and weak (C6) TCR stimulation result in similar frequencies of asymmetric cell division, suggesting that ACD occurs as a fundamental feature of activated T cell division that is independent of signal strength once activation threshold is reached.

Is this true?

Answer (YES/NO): NO